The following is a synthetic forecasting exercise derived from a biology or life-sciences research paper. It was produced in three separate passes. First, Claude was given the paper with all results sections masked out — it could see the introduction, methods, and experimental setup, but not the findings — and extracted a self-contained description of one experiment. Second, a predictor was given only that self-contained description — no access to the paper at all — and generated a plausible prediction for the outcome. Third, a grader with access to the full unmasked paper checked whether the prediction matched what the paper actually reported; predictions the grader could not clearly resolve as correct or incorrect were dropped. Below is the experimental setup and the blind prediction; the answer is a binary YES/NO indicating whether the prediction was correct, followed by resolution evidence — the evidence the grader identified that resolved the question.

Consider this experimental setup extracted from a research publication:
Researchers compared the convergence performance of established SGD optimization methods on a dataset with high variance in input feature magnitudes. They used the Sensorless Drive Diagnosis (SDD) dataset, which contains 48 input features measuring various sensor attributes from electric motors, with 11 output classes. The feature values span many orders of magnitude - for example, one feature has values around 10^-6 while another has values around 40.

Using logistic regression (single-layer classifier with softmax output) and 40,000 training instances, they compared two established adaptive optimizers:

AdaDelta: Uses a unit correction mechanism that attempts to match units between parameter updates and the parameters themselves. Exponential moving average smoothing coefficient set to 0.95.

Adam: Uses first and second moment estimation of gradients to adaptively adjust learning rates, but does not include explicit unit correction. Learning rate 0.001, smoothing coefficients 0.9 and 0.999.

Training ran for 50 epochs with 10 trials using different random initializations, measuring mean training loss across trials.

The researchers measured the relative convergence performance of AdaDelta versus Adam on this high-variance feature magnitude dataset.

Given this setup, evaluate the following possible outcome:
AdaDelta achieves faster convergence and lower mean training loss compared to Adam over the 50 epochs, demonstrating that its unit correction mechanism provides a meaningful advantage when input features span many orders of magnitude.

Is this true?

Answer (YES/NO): YES